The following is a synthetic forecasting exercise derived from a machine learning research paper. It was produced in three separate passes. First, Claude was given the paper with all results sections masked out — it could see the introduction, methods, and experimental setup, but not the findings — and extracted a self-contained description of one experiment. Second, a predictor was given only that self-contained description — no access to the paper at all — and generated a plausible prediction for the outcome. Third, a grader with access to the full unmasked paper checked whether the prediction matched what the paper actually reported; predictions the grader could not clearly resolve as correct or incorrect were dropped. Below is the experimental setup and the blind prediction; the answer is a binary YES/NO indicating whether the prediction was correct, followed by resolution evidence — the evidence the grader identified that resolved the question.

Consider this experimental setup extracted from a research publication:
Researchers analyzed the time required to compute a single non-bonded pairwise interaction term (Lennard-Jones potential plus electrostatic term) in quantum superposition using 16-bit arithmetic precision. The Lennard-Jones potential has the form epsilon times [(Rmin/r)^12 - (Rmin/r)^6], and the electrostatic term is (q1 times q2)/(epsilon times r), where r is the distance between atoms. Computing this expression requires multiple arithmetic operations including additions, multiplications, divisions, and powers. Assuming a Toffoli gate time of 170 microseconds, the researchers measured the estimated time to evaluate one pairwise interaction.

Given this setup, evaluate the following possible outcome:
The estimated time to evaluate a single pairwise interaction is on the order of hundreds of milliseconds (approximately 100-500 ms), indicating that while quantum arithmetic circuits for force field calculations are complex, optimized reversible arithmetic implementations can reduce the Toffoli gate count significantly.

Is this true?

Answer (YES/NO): NO